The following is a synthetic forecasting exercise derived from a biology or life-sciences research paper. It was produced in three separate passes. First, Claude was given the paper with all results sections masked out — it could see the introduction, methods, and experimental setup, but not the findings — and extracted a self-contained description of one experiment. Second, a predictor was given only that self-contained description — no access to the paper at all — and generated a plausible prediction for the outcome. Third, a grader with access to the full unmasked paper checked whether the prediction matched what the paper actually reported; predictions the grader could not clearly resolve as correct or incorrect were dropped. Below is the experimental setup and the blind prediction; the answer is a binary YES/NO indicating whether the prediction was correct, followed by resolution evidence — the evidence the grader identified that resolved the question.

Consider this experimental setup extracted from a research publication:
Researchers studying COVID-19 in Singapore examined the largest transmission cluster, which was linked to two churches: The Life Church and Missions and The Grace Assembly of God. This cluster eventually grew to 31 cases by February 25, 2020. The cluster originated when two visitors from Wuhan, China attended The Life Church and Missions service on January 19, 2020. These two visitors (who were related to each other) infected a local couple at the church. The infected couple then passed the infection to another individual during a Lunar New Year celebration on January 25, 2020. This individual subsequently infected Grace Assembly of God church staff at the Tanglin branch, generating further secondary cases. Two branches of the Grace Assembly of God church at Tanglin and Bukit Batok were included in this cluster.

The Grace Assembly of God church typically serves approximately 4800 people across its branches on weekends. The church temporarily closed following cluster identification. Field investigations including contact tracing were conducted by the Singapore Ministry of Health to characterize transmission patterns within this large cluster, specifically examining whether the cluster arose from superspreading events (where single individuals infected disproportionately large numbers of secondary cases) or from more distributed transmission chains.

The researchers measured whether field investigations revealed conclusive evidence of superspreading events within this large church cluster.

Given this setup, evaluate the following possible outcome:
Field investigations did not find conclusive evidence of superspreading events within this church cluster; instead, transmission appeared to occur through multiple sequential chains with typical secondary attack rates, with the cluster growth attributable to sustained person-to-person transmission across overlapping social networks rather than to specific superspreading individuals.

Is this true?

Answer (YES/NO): YES